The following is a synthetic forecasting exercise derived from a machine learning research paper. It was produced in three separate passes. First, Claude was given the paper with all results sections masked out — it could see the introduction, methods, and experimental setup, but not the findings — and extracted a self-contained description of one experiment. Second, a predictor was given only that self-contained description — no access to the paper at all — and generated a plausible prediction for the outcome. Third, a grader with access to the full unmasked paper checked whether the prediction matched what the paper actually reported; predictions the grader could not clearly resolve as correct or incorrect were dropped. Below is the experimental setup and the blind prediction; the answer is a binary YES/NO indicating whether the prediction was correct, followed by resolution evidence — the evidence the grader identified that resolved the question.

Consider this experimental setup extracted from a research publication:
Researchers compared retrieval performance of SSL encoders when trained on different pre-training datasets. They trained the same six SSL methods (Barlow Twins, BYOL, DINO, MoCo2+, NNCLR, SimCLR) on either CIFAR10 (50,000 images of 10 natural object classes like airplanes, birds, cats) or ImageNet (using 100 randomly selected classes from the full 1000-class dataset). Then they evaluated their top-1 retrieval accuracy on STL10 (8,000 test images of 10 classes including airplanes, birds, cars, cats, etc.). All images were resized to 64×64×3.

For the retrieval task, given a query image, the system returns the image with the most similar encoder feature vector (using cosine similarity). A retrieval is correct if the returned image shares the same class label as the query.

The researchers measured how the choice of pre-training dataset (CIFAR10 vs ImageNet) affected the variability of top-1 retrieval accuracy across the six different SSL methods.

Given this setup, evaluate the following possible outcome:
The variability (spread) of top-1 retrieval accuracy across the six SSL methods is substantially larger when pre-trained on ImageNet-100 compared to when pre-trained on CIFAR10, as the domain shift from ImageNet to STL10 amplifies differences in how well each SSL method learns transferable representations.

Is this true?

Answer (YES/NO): YES